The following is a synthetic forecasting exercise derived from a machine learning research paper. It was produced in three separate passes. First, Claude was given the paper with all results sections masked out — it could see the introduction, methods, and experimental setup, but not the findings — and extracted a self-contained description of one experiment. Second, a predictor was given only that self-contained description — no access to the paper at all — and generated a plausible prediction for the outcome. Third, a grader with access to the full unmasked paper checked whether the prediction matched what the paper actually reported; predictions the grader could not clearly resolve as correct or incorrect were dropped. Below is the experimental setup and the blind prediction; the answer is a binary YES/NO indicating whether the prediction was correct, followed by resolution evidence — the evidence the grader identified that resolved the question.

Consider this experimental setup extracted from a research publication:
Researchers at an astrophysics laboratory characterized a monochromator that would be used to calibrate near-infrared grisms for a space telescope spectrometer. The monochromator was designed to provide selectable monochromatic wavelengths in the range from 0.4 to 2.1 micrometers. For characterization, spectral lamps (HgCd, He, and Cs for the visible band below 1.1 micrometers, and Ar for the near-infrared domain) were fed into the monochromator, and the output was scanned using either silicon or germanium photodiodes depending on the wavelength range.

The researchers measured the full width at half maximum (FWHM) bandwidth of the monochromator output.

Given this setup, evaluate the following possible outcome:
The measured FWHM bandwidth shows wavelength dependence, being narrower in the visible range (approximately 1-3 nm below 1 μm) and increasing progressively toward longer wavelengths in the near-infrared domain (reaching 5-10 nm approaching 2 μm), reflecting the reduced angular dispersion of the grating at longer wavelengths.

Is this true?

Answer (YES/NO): NO